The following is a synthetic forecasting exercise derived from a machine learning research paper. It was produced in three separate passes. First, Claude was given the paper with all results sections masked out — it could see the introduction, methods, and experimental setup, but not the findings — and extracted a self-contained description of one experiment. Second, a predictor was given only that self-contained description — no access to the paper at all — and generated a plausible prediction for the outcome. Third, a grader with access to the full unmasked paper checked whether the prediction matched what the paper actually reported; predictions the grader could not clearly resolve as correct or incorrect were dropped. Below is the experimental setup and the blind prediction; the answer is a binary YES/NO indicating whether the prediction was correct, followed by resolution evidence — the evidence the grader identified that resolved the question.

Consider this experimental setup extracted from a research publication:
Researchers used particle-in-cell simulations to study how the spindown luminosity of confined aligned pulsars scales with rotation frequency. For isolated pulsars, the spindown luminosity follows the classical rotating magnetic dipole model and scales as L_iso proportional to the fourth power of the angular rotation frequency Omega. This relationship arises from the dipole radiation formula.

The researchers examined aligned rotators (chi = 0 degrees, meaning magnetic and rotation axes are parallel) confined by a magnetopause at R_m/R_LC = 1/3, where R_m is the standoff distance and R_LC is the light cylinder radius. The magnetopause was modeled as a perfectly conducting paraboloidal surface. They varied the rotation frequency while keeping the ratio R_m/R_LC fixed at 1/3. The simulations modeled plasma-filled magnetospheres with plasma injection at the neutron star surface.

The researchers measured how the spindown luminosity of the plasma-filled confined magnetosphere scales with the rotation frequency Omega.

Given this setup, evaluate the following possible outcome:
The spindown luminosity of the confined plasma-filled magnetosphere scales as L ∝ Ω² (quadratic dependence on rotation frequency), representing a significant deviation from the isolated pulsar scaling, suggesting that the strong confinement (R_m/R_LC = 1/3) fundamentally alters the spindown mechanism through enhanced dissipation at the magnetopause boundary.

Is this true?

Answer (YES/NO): NO